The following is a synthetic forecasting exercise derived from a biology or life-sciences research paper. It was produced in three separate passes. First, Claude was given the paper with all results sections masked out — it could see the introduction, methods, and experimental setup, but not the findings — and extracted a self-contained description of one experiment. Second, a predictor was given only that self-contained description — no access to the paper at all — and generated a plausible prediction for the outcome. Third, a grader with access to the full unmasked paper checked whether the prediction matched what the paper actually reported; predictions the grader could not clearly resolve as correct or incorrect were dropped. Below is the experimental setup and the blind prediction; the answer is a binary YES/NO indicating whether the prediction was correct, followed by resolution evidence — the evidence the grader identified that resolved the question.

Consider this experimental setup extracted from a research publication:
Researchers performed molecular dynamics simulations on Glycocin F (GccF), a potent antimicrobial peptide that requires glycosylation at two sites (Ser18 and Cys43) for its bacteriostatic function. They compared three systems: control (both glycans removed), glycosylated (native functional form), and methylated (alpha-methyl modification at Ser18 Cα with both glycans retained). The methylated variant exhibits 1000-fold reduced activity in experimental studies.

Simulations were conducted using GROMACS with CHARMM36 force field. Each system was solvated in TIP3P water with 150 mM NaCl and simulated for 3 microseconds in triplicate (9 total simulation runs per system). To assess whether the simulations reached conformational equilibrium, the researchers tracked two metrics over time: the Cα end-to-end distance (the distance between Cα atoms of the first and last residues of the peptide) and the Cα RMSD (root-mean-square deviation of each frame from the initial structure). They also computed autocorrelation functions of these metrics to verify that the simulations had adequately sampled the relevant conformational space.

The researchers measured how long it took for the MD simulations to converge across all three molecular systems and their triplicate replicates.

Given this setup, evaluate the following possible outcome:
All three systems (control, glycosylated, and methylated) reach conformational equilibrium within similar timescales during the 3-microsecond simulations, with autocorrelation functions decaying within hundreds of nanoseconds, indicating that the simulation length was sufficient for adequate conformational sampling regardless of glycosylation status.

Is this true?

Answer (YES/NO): YES